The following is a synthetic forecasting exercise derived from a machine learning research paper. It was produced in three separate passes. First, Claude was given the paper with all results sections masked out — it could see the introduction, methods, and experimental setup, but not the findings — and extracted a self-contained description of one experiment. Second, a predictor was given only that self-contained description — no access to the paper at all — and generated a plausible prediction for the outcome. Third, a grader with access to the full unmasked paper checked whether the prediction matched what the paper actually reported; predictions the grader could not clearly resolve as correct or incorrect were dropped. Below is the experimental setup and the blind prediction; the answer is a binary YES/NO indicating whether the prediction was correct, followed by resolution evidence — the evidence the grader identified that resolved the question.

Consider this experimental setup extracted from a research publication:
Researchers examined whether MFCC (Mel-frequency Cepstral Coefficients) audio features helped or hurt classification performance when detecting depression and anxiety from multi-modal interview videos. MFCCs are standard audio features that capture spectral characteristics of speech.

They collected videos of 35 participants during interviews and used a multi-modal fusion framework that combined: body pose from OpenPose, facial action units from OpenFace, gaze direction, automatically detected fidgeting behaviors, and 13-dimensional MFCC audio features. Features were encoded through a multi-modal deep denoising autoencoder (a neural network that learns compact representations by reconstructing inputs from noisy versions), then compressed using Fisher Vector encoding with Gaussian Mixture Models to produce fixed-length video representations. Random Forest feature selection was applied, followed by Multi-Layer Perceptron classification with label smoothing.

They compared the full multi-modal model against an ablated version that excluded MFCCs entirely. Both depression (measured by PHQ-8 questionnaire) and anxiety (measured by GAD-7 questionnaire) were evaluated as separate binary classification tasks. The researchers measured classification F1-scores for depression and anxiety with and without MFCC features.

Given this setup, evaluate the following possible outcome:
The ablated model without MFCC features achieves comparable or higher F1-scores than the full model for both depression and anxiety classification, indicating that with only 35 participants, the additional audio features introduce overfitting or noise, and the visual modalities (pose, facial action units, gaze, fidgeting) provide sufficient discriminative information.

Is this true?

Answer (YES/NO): YES